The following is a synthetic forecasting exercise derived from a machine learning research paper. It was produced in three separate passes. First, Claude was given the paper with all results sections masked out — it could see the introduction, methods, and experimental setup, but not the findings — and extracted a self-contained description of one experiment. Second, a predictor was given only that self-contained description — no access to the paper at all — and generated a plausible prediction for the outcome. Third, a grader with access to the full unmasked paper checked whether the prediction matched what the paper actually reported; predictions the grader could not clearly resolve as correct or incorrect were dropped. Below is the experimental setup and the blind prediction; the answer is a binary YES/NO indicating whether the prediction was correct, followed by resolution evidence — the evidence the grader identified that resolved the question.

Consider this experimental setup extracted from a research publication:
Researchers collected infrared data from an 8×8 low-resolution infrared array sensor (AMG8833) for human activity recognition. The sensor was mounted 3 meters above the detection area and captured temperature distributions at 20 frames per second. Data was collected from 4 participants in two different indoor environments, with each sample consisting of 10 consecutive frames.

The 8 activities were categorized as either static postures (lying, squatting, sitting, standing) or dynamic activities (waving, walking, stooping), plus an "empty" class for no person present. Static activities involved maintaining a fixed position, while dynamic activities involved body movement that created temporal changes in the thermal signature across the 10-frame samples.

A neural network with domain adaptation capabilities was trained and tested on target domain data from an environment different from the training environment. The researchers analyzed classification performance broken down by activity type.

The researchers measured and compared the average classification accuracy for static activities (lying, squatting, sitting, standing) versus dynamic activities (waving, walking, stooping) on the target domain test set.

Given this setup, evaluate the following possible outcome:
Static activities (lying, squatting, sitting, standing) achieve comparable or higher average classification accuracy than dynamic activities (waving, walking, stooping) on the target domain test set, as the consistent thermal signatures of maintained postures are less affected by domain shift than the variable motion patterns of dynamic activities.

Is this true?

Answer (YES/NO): YES